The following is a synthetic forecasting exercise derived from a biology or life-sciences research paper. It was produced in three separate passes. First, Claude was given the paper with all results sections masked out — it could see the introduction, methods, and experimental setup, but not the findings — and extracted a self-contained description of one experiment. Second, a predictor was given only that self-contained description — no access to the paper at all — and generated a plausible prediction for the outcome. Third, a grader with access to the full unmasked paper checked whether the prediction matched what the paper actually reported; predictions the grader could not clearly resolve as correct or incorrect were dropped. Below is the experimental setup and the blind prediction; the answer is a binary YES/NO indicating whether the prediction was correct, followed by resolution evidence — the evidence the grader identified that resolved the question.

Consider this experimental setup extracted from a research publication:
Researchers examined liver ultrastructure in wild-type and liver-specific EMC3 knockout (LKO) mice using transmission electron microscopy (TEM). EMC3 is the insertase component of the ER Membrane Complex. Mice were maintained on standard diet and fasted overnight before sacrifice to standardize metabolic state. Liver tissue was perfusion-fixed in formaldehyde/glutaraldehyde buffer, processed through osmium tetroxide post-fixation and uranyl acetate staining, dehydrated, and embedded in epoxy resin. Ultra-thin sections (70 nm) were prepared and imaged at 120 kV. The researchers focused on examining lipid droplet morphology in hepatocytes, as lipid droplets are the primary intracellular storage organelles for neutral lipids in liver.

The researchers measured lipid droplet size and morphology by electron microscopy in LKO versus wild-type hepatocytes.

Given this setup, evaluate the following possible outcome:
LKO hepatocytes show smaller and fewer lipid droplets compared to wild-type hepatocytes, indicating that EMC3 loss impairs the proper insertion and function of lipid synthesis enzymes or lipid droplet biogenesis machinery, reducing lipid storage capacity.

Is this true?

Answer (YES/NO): YES